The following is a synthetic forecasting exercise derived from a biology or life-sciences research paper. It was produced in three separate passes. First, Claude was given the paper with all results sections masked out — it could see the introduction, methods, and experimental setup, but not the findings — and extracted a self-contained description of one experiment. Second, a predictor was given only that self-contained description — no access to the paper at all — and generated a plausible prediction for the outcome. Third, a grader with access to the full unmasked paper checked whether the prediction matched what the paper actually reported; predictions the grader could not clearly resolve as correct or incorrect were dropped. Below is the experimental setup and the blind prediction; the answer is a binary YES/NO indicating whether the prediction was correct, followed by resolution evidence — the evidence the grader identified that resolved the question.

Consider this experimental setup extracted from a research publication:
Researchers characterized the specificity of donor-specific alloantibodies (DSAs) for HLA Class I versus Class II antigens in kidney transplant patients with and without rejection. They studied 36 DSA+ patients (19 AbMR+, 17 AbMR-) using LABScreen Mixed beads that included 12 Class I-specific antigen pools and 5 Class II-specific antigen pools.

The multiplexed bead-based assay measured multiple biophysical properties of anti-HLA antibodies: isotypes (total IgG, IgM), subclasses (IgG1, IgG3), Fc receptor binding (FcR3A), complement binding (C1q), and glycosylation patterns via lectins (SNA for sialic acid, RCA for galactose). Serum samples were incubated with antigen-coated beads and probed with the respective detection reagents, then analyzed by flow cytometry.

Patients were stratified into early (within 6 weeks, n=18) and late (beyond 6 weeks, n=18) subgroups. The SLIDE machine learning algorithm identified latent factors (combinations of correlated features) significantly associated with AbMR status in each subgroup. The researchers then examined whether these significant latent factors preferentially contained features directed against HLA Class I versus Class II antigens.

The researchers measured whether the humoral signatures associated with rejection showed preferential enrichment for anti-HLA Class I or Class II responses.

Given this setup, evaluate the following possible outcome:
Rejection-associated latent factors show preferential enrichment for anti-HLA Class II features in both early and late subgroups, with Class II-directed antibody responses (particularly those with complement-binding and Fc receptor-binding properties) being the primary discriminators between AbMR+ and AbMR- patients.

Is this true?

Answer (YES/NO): NO